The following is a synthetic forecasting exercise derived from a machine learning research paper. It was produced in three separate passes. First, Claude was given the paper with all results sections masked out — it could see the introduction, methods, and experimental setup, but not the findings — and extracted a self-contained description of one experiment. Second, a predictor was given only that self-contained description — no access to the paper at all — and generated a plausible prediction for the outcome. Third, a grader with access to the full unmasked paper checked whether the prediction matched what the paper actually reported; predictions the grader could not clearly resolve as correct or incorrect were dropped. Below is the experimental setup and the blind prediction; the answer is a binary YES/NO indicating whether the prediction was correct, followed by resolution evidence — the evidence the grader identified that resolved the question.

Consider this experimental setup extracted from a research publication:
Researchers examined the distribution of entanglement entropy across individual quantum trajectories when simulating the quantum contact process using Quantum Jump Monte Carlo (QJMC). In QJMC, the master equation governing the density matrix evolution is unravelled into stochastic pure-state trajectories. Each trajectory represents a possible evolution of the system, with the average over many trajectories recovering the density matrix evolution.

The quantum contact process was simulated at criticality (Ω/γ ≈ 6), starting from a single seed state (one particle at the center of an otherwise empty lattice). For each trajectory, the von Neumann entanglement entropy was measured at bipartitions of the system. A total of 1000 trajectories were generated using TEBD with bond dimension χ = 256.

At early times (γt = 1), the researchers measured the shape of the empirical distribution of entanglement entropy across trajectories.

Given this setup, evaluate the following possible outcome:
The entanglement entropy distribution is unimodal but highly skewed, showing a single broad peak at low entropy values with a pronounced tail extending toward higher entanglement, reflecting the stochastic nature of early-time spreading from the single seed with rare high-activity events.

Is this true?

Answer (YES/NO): NO